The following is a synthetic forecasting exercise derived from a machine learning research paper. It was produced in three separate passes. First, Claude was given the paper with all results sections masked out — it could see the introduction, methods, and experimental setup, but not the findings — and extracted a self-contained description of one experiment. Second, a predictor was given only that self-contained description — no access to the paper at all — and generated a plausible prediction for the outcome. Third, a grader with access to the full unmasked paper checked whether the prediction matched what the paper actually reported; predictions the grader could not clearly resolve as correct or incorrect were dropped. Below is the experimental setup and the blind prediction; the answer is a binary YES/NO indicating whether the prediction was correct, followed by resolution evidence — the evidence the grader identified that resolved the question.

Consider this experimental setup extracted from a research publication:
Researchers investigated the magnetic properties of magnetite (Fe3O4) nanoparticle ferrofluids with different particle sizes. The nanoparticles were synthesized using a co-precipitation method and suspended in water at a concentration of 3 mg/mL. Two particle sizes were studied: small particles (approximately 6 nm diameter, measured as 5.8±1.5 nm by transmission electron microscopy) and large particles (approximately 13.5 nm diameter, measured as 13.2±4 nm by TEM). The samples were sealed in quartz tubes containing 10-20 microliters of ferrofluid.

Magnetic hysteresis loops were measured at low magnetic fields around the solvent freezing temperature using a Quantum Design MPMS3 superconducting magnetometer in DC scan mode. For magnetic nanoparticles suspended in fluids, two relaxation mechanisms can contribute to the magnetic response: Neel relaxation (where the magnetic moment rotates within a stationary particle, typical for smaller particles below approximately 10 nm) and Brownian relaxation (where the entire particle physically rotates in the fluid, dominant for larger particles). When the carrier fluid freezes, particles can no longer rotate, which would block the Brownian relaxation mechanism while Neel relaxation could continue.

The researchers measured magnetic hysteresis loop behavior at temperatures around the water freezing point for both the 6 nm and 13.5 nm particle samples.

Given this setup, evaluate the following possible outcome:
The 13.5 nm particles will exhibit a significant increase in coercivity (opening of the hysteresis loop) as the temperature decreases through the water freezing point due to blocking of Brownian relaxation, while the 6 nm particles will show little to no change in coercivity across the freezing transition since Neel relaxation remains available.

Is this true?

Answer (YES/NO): YES